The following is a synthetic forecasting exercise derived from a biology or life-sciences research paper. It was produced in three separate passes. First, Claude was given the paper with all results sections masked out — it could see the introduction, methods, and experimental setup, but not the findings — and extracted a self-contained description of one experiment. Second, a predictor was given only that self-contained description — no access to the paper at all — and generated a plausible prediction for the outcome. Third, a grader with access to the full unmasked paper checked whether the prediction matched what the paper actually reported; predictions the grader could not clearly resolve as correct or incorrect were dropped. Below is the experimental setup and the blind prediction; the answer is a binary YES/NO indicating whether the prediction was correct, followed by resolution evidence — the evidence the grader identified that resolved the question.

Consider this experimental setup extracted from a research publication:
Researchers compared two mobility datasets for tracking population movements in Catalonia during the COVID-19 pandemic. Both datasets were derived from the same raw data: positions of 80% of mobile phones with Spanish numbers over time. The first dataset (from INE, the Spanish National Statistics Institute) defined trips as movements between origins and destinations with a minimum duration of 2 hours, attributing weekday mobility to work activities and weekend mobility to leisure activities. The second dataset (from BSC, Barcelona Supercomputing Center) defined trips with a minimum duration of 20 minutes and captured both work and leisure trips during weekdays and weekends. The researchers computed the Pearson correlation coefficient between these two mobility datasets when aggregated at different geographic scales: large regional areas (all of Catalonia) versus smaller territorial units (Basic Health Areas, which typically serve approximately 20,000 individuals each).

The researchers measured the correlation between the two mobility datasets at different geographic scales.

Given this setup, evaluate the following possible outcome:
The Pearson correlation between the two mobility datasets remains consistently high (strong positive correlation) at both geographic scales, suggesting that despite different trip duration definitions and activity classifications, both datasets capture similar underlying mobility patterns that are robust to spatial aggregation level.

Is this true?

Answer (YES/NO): NO